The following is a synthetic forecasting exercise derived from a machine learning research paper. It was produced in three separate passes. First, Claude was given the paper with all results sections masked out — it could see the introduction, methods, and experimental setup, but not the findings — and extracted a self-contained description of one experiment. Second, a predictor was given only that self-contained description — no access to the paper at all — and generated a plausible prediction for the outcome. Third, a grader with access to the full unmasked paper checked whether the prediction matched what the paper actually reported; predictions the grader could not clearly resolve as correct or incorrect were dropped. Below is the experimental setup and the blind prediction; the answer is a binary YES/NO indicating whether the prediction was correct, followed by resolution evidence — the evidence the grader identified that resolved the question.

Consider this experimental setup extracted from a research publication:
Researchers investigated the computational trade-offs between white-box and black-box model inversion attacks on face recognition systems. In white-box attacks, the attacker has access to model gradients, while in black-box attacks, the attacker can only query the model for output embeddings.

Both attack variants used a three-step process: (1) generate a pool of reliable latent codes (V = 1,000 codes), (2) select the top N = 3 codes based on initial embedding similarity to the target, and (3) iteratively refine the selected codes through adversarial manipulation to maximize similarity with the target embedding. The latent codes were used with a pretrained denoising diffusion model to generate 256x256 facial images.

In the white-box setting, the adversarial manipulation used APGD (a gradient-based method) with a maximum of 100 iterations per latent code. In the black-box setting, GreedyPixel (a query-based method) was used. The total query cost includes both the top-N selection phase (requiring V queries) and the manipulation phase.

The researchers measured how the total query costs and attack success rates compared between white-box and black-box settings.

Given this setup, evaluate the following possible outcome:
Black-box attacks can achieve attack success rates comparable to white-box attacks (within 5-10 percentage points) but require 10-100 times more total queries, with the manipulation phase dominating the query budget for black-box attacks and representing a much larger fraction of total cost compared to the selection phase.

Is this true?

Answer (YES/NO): YES